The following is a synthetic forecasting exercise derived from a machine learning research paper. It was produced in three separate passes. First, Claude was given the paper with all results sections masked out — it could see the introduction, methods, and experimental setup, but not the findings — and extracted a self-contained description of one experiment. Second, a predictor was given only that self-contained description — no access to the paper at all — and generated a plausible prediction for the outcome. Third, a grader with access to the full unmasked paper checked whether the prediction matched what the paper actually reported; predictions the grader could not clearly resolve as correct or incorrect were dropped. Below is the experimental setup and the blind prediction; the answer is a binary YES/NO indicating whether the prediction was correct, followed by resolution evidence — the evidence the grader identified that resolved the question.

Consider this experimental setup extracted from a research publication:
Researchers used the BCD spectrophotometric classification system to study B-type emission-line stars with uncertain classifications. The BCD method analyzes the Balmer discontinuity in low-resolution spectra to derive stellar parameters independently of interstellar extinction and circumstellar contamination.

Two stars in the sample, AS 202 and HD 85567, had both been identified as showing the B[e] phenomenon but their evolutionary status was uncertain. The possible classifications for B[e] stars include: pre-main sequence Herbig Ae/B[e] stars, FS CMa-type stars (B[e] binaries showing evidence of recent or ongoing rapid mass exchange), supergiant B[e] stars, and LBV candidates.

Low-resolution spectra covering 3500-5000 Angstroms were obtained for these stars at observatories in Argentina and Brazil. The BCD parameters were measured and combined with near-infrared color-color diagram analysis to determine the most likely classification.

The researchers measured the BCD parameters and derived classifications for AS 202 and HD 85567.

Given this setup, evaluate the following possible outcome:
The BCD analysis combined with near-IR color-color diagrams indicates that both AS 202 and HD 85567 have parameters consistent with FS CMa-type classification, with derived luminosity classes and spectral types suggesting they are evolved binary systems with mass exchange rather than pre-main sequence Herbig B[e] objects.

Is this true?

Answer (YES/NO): NO